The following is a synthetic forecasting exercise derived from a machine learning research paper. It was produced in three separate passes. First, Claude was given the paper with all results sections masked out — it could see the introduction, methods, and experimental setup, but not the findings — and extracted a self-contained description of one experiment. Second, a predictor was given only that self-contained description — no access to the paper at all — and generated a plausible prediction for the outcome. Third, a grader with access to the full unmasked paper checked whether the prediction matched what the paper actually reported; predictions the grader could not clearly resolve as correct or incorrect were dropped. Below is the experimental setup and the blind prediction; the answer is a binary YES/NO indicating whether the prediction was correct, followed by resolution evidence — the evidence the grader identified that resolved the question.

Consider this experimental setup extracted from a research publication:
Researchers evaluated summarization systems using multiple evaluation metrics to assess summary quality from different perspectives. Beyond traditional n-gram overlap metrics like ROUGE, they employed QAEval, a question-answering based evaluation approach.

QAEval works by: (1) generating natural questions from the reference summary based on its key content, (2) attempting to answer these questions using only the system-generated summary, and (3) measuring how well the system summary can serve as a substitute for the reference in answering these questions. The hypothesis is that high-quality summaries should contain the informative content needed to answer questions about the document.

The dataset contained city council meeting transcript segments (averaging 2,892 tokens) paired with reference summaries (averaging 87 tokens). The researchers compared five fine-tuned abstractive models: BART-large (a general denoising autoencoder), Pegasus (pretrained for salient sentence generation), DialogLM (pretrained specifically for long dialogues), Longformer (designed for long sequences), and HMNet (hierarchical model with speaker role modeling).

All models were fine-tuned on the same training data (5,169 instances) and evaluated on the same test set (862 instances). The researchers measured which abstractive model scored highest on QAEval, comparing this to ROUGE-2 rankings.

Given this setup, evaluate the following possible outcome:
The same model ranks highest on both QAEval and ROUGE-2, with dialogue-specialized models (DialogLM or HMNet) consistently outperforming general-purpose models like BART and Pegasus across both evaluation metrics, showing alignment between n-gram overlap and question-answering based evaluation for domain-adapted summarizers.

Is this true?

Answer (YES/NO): NO